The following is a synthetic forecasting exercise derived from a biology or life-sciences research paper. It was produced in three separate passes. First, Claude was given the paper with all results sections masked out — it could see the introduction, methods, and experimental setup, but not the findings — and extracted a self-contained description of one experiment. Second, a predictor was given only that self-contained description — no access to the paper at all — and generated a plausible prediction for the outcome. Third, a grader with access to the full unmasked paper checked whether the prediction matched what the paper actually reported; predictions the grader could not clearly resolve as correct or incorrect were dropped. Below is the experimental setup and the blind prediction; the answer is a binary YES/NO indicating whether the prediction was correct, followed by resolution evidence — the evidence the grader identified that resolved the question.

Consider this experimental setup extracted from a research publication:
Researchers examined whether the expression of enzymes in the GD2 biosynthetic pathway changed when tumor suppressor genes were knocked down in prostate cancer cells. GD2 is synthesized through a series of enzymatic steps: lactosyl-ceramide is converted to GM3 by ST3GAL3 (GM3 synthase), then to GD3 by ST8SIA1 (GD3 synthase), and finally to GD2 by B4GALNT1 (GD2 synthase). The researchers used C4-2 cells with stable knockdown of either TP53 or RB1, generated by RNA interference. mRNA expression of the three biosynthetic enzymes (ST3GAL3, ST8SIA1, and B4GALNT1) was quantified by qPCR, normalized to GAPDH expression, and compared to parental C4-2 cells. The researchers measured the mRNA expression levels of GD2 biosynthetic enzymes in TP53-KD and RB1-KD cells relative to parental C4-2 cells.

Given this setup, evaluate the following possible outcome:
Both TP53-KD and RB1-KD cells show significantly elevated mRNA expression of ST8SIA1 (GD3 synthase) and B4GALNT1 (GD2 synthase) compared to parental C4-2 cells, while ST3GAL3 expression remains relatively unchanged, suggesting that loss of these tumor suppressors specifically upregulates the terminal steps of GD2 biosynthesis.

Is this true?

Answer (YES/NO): NO